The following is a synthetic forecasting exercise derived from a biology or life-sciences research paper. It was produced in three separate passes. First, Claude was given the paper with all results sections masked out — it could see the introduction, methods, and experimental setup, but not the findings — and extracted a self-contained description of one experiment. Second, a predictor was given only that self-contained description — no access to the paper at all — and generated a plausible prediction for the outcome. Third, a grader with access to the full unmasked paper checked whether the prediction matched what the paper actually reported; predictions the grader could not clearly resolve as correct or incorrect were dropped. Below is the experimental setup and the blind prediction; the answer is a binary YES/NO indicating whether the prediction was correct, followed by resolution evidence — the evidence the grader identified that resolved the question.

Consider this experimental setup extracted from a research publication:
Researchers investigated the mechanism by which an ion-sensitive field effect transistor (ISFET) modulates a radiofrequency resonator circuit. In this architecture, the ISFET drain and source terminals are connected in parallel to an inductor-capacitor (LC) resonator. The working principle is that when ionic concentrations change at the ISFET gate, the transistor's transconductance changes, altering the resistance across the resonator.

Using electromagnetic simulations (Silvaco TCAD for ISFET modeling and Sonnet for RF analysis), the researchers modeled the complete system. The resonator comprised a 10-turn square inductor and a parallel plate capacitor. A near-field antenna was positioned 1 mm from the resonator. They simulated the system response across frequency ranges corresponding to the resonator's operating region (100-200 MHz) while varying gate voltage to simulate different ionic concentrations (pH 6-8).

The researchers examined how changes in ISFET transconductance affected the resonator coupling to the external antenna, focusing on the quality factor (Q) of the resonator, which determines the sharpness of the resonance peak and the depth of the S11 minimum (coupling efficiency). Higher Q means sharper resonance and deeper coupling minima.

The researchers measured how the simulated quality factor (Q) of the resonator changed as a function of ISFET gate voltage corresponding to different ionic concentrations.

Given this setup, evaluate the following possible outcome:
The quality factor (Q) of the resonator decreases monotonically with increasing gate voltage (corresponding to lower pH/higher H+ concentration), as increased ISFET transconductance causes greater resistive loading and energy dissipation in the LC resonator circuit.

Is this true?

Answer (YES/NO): NO